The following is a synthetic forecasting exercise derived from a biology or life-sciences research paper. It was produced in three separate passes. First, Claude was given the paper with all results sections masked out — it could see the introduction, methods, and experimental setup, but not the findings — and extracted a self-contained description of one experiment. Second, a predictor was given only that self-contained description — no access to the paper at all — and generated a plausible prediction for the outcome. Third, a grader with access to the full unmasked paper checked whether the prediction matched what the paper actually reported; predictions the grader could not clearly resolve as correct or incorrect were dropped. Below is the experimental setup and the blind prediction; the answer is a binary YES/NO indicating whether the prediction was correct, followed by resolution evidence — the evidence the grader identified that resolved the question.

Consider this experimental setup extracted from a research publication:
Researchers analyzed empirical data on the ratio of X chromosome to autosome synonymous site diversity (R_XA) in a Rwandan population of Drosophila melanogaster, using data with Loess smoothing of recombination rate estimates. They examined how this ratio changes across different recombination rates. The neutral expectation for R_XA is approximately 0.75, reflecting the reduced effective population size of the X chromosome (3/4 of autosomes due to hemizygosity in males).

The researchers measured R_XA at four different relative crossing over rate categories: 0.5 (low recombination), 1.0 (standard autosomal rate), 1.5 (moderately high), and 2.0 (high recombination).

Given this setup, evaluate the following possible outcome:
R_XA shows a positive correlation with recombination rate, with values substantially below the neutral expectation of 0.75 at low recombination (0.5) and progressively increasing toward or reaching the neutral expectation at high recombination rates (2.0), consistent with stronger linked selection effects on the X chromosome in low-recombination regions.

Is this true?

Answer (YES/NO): NO